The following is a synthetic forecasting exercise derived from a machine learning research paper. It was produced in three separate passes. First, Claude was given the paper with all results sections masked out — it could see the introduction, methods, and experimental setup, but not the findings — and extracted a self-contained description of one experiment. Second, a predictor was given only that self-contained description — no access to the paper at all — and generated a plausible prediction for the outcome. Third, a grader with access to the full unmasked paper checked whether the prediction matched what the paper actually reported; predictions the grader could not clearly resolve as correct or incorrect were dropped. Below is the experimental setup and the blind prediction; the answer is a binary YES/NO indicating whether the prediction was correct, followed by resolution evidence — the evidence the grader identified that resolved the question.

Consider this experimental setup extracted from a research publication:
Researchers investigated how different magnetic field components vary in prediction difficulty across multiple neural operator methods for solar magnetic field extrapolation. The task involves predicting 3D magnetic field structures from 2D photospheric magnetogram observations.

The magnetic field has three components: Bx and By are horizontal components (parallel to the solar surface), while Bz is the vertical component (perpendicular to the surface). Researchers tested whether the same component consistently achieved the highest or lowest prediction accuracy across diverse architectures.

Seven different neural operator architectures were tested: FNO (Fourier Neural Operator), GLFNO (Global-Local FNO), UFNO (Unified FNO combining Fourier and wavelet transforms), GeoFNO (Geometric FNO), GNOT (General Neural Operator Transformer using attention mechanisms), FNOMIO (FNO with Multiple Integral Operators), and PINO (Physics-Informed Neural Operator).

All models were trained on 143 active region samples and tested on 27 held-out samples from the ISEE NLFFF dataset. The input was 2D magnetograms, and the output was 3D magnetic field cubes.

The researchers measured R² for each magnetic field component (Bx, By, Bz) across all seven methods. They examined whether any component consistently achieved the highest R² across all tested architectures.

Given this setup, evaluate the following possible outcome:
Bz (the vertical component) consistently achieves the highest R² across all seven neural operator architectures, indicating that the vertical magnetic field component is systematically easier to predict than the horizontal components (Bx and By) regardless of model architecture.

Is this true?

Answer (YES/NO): YES